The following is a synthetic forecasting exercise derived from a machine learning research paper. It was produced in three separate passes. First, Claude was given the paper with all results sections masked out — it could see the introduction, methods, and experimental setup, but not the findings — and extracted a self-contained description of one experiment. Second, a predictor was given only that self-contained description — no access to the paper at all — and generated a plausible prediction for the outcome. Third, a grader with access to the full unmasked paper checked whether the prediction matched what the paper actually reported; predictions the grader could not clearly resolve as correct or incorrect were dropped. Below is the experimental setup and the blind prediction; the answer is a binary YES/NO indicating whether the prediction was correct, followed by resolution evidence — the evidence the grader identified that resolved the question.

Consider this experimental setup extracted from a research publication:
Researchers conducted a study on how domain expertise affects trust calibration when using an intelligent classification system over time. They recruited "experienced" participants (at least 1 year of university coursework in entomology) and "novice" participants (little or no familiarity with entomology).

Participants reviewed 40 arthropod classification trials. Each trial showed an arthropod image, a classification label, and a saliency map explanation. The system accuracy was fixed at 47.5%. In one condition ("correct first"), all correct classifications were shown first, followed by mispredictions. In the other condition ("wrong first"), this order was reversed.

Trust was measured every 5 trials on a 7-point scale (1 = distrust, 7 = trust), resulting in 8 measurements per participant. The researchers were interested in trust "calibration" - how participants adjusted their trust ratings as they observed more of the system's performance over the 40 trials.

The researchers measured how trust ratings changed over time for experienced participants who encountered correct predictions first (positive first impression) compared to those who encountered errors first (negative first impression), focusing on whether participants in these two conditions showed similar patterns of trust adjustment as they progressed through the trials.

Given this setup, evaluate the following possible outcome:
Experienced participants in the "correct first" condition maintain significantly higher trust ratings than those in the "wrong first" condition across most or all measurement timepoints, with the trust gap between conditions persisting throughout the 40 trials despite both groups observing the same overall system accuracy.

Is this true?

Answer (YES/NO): YES